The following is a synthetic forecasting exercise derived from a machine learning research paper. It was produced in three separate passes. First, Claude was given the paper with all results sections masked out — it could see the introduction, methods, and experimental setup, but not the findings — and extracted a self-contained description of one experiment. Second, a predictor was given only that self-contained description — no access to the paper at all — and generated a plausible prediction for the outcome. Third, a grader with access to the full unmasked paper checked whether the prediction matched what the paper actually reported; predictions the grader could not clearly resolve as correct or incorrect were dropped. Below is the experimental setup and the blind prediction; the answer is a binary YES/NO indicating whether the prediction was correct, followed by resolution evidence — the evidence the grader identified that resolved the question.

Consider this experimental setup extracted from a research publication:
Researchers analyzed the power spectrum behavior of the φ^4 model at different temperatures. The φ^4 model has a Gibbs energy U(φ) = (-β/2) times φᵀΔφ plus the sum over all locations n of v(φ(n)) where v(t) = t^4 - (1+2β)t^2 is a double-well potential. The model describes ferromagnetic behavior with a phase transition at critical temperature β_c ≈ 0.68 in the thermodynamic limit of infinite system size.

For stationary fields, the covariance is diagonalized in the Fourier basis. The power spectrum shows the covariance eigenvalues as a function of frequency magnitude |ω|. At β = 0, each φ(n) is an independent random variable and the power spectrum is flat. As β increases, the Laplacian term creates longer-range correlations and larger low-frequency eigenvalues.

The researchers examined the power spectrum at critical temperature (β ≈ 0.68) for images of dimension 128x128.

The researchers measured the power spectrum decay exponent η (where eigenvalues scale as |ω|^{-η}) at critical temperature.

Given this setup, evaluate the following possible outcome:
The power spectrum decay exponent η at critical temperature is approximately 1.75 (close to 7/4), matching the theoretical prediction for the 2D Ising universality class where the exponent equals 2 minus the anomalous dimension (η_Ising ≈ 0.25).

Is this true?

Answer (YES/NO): YES